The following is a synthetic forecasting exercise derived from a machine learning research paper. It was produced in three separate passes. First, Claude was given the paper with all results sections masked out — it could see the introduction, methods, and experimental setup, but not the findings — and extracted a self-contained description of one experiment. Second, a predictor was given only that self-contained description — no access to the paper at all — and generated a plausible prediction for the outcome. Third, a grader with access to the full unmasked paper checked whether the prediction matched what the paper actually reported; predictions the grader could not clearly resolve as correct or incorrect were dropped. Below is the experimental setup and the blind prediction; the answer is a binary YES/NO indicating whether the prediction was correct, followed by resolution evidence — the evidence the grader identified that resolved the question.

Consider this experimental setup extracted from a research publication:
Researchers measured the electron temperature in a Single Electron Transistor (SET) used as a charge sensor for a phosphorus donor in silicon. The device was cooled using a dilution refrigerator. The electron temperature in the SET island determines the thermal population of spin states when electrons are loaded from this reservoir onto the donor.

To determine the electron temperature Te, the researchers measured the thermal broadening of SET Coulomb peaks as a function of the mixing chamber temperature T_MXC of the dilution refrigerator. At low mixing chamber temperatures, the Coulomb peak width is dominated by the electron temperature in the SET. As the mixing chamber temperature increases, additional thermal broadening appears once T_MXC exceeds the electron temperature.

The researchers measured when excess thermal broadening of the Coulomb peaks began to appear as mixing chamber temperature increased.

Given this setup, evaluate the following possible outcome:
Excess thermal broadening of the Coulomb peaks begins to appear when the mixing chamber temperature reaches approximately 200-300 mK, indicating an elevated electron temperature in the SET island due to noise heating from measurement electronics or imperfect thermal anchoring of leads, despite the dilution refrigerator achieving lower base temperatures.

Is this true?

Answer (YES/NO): YES